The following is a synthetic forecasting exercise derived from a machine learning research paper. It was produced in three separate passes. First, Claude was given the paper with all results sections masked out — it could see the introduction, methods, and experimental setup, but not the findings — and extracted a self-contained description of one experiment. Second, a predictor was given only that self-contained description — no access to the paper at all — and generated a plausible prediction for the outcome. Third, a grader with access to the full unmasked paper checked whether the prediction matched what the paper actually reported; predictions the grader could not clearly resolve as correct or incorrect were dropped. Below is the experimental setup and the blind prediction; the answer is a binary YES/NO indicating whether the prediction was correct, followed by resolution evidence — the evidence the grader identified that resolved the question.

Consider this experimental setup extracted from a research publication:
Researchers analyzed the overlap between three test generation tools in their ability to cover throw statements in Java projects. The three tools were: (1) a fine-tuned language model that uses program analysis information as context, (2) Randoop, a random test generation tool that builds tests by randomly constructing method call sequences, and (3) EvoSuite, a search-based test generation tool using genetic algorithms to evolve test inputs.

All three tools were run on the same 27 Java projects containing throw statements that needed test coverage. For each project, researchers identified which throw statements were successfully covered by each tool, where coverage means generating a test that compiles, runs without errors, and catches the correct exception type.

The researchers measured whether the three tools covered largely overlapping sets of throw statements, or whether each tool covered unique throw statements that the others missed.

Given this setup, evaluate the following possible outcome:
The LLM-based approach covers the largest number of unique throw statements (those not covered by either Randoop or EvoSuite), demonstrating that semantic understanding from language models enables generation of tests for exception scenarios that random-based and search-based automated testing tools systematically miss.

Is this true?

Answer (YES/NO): YES